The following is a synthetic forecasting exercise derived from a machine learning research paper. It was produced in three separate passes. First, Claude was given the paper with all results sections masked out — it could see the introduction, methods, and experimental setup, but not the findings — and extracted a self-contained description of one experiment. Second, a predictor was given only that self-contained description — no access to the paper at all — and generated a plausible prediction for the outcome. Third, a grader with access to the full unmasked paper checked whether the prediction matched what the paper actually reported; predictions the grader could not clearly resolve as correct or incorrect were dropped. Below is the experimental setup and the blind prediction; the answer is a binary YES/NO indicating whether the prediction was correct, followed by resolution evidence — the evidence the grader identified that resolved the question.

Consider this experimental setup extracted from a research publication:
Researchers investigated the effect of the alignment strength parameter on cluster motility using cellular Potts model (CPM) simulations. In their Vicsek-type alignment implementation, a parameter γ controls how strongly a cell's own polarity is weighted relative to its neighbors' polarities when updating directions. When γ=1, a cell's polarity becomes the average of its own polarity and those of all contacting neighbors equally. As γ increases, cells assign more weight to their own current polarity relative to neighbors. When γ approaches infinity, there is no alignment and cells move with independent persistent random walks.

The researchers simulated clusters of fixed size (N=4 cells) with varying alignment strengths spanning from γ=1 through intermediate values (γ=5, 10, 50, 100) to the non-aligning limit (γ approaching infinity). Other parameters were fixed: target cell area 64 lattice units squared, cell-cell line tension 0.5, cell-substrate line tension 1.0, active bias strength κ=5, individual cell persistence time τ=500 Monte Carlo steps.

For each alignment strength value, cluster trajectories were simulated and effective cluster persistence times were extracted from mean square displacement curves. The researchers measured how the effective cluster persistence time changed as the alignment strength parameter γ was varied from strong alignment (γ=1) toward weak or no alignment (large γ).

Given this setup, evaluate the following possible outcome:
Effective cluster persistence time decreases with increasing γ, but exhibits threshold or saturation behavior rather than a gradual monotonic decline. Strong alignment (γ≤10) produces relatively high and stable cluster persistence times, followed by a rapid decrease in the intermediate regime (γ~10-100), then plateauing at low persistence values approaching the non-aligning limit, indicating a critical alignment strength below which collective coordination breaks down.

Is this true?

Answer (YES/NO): NO